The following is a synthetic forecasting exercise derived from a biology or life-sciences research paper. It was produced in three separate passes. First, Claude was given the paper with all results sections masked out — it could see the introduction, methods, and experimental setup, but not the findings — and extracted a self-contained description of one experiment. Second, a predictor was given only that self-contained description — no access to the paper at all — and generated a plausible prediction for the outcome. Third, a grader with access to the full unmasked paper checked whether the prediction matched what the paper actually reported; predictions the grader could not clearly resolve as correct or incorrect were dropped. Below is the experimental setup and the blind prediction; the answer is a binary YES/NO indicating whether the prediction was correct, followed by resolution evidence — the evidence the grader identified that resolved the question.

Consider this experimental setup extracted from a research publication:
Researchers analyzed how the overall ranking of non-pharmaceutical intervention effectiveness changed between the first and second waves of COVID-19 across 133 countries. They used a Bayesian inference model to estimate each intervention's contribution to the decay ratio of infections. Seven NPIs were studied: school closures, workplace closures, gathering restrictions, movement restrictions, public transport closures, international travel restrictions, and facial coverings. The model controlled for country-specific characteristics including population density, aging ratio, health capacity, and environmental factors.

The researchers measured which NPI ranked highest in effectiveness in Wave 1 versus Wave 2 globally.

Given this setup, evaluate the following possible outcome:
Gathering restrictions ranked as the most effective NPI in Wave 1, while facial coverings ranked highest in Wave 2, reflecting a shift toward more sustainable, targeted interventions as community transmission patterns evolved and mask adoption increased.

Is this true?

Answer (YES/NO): YES